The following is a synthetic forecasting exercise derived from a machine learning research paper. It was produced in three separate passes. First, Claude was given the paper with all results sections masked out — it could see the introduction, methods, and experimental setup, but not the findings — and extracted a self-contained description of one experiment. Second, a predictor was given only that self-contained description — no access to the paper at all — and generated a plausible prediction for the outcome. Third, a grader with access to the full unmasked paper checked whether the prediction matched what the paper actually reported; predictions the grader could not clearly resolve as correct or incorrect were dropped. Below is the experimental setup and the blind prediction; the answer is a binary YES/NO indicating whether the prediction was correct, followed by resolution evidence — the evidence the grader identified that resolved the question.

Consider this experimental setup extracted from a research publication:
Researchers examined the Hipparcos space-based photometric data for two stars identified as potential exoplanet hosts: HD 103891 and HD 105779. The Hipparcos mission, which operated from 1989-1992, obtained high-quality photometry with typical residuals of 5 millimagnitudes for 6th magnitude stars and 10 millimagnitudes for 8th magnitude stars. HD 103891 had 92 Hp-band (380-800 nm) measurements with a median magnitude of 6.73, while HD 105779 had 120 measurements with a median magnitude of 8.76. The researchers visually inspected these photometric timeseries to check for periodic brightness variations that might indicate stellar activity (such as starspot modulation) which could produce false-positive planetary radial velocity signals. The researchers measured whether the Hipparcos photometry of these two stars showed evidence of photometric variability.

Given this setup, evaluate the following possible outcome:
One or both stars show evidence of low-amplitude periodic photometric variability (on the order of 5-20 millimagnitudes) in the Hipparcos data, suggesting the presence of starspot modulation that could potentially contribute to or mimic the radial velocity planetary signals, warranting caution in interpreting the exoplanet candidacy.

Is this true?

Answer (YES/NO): NO